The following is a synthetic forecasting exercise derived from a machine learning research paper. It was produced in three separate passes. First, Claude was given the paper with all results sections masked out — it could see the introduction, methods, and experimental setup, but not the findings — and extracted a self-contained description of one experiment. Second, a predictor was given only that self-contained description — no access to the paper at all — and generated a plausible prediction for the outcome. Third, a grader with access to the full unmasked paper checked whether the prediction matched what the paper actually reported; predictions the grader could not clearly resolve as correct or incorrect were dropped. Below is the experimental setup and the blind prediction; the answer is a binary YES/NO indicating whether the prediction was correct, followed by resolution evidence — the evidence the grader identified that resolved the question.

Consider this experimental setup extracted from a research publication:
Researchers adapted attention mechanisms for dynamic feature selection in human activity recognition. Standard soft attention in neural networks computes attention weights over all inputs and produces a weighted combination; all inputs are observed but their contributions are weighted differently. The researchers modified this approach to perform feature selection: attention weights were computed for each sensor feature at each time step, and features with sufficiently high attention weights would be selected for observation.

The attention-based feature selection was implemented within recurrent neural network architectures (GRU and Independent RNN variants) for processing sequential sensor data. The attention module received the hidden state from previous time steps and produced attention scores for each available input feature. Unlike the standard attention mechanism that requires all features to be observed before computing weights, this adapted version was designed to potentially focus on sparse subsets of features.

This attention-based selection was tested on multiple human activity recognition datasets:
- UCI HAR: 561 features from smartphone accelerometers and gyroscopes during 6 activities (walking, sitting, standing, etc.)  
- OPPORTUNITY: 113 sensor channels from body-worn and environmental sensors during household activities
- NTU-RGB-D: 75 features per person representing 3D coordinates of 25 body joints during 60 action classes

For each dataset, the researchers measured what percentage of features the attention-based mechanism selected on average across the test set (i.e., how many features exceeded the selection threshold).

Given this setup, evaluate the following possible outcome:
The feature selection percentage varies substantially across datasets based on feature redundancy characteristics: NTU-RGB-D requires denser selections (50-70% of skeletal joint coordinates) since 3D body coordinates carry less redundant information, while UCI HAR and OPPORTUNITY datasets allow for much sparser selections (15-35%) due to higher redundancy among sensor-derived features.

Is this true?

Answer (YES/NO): NO